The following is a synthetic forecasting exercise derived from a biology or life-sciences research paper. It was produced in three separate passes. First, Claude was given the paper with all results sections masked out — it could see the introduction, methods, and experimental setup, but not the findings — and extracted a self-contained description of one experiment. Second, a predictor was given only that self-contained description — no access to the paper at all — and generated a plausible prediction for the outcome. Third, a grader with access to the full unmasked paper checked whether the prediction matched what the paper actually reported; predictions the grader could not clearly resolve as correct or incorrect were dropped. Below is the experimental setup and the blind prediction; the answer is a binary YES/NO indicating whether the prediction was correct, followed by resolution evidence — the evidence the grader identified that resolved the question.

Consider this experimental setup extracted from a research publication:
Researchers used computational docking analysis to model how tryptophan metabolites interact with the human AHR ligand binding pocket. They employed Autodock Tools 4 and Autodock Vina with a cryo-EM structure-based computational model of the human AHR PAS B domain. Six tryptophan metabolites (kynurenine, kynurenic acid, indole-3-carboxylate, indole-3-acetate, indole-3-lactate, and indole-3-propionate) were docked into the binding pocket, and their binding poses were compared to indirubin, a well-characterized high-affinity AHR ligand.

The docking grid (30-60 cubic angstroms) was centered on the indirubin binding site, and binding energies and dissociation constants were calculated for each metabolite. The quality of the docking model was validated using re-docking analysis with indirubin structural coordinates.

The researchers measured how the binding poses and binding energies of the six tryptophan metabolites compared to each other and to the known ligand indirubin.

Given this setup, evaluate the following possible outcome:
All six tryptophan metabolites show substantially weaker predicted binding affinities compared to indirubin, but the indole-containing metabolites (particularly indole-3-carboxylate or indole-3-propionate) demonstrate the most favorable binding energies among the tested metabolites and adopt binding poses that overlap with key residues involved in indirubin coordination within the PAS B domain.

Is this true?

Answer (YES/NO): NO